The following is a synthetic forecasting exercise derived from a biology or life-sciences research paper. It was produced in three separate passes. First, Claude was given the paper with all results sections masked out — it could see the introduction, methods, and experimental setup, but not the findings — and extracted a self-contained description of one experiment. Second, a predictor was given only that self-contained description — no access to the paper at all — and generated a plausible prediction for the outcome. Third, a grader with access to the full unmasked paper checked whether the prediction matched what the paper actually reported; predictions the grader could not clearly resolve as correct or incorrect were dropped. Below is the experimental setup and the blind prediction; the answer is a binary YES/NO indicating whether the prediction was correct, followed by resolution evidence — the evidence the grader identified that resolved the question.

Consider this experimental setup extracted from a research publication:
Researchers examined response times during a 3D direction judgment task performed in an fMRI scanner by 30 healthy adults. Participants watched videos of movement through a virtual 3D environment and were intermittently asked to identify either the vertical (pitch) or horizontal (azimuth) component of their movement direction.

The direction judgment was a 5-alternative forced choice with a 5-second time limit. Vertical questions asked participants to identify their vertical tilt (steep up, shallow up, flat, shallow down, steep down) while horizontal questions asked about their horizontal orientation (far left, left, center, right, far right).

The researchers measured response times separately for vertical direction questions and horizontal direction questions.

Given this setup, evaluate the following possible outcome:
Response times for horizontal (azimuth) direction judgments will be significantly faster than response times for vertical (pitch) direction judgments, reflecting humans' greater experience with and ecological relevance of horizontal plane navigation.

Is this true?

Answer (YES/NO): YES